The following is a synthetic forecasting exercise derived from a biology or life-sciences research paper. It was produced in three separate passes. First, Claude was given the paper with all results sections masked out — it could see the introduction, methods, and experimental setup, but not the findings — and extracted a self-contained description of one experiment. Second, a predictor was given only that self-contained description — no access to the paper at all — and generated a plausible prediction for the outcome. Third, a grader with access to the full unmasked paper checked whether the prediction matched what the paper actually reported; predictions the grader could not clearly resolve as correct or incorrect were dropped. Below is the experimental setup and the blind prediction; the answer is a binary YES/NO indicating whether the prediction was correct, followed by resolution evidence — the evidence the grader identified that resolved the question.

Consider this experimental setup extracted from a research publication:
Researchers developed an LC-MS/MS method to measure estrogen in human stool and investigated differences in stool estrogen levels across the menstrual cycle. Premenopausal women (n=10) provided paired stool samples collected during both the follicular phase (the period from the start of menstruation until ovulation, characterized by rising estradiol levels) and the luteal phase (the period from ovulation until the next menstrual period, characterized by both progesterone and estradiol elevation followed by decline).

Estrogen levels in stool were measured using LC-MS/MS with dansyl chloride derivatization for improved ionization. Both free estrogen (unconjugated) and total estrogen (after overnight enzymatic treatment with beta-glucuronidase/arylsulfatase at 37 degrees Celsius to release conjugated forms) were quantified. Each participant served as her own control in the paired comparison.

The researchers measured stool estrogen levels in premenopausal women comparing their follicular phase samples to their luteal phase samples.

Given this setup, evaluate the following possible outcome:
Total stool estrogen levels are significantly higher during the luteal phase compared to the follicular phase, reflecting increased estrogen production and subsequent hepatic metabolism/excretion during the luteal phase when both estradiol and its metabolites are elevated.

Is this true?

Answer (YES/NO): YES